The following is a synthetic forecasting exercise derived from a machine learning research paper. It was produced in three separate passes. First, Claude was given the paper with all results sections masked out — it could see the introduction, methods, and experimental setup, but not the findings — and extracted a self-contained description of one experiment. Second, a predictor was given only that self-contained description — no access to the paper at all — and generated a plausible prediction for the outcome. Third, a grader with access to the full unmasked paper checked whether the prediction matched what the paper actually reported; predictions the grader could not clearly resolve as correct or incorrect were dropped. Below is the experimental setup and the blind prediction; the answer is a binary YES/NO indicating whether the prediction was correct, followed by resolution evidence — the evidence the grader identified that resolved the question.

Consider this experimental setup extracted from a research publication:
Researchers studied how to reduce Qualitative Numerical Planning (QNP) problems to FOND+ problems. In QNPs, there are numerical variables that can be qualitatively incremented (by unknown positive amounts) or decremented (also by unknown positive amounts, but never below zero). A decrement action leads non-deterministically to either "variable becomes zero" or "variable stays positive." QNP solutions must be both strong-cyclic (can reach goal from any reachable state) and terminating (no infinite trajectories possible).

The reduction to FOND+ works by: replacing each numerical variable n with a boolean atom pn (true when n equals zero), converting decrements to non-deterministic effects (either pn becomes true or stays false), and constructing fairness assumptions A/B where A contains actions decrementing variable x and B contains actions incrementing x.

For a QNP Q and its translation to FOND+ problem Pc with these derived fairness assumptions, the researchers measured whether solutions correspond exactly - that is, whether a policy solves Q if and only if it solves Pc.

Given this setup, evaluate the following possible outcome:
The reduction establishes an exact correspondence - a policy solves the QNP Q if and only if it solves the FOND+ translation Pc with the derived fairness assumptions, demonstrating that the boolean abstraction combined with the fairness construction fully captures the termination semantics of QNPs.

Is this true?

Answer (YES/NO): YES